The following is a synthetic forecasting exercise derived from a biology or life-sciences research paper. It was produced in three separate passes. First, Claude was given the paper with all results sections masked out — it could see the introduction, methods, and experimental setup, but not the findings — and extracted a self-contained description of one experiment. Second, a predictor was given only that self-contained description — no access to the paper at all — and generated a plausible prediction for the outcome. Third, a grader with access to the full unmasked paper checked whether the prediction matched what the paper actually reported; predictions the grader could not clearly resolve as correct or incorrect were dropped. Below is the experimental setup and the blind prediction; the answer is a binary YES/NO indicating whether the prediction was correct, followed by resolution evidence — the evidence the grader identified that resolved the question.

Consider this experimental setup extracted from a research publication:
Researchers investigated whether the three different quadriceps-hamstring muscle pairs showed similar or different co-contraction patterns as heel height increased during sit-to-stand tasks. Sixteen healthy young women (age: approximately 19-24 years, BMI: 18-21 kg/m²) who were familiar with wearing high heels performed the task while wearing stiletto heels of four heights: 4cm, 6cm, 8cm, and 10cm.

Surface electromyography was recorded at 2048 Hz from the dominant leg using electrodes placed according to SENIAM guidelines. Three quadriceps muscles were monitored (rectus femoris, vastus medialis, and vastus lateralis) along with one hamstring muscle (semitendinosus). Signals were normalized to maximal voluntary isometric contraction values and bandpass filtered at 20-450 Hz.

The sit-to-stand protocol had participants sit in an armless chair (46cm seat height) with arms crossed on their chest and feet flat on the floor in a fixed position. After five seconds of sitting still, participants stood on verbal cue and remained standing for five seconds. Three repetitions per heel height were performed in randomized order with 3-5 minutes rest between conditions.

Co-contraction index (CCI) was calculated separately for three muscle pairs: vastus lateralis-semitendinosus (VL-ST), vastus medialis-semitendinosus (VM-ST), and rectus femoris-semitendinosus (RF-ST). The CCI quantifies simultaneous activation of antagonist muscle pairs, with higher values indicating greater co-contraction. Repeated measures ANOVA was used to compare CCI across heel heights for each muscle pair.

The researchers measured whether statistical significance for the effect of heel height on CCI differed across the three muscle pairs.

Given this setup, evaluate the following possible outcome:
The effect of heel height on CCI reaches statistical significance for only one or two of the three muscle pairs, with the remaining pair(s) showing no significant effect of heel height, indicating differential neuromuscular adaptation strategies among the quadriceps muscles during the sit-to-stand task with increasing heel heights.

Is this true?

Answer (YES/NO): NO